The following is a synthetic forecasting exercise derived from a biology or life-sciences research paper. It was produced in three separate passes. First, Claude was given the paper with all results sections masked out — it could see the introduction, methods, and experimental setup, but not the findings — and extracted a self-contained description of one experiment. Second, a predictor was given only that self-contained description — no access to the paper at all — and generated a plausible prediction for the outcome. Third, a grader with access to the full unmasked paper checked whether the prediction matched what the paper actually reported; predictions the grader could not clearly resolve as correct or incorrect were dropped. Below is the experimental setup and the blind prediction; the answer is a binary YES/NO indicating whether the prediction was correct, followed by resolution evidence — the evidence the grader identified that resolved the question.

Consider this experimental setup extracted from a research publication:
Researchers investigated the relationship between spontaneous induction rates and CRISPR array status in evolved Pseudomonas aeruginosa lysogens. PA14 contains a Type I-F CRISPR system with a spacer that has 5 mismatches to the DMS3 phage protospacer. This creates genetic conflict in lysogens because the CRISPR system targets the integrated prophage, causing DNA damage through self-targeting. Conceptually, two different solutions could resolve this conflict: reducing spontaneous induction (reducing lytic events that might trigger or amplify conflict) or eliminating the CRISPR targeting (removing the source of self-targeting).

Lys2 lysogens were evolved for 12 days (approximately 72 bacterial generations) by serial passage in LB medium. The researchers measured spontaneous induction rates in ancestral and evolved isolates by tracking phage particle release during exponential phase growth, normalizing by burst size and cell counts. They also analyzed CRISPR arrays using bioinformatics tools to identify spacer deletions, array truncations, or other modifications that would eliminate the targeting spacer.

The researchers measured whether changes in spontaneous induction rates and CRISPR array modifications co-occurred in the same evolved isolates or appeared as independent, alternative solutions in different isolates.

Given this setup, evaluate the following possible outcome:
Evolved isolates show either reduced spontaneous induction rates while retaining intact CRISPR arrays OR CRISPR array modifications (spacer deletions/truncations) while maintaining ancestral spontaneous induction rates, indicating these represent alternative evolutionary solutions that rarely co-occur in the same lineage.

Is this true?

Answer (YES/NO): NO